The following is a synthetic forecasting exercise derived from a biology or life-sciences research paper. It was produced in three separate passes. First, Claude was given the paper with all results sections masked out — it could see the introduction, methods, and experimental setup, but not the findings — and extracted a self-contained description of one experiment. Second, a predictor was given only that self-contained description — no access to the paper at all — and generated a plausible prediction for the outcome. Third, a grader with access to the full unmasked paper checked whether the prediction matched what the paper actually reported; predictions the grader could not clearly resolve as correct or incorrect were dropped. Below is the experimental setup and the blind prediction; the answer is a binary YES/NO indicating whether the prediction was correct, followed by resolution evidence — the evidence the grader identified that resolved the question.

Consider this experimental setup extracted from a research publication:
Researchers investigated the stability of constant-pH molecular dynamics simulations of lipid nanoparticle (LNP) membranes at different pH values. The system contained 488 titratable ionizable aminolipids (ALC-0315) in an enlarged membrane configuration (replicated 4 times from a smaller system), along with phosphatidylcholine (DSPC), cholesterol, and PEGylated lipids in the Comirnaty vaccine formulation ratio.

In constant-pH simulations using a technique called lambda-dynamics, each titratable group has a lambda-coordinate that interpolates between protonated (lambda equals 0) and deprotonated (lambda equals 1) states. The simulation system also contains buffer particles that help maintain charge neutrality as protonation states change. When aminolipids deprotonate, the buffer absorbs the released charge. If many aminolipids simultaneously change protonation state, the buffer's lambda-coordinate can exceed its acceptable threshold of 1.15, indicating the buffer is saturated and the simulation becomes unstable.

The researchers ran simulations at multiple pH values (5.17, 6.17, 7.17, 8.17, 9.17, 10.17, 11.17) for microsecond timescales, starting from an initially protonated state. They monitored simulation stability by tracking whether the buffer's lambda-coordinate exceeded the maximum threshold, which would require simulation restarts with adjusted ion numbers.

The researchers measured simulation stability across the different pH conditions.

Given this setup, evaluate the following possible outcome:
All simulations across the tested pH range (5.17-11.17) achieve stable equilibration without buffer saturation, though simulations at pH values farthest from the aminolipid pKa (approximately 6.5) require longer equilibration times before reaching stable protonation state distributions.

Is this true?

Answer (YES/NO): NO